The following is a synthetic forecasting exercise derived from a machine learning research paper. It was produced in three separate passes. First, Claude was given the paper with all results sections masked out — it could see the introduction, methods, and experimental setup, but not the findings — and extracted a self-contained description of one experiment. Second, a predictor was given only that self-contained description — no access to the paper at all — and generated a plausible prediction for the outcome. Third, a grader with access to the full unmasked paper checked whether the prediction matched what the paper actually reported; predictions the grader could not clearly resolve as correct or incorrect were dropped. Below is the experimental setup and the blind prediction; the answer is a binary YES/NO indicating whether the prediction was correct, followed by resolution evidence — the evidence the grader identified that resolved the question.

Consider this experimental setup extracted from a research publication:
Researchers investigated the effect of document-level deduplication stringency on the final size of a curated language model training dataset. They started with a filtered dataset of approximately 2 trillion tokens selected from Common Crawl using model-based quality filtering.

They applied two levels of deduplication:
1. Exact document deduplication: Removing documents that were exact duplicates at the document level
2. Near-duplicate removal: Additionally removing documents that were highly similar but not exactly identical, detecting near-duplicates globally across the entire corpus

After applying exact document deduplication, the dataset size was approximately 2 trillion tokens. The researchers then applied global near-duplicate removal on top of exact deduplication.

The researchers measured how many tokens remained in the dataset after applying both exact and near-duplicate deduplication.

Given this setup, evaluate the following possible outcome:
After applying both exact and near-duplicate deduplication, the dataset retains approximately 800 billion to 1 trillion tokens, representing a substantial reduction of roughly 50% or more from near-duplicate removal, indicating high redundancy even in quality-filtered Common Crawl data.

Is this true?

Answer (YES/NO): YES